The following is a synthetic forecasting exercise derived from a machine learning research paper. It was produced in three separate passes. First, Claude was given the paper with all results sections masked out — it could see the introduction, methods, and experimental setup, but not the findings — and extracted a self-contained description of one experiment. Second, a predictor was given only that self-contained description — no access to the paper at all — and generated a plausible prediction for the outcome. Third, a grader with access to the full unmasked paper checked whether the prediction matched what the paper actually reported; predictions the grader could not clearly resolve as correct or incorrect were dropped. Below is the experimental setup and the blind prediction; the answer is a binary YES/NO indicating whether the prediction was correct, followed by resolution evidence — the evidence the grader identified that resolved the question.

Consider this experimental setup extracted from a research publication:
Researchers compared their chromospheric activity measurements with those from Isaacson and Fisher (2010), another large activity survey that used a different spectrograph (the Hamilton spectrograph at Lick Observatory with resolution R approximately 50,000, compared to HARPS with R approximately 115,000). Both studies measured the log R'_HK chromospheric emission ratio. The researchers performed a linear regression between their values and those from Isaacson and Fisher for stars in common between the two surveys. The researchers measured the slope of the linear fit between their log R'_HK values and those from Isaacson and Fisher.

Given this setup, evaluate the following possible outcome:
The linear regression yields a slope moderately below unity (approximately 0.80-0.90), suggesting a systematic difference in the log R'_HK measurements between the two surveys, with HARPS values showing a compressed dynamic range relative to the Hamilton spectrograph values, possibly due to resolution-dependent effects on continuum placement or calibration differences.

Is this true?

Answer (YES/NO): YES